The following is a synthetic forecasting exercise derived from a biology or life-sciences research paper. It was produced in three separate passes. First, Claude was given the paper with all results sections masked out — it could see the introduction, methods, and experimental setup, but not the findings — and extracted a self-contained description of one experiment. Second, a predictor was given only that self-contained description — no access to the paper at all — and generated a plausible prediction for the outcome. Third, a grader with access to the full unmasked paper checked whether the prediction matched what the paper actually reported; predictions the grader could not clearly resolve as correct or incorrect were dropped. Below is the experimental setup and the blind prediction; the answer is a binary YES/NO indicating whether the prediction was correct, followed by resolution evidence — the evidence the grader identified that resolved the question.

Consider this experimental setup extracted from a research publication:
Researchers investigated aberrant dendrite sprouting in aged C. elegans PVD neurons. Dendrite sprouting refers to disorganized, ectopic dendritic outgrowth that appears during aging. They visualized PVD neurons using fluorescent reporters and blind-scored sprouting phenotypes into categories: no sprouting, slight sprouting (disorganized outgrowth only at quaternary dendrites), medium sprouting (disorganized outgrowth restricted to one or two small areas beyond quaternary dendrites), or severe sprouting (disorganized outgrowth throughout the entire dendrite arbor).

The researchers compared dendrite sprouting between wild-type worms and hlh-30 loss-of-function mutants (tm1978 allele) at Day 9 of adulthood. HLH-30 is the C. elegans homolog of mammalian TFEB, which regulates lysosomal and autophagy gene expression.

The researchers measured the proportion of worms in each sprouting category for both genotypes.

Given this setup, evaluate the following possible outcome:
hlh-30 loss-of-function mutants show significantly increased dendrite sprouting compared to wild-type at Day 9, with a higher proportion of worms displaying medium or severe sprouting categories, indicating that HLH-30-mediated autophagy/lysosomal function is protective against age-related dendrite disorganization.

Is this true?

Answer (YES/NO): YES